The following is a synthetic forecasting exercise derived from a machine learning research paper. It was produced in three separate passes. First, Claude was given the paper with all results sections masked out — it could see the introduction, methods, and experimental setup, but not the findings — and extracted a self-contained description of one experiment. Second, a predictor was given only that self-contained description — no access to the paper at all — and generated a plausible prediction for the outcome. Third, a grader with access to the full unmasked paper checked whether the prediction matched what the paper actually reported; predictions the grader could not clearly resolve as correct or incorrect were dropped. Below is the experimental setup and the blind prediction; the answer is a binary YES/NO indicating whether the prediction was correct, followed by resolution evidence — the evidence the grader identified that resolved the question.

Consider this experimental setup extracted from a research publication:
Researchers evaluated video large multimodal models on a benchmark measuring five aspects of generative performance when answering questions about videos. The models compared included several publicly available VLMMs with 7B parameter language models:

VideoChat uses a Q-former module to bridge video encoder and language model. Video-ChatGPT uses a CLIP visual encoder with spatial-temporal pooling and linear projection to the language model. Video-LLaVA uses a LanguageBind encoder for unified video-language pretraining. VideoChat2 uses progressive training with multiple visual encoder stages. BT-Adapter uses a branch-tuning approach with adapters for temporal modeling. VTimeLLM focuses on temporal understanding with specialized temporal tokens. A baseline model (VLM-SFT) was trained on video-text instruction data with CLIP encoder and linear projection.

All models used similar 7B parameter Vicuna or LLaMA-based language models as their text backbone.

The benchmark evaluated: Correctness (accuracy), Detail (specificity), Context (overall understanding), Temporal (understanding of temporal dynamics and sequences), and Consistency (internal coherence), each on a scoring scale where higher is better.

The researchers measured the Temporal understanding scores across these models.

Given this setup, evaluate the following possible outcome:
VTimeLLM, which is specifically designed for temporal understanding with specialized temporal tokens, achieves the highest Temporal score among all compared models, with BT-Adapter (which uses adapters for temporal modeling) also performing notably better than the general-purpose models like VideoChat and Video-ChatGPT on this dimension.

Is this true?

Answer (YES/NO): NO